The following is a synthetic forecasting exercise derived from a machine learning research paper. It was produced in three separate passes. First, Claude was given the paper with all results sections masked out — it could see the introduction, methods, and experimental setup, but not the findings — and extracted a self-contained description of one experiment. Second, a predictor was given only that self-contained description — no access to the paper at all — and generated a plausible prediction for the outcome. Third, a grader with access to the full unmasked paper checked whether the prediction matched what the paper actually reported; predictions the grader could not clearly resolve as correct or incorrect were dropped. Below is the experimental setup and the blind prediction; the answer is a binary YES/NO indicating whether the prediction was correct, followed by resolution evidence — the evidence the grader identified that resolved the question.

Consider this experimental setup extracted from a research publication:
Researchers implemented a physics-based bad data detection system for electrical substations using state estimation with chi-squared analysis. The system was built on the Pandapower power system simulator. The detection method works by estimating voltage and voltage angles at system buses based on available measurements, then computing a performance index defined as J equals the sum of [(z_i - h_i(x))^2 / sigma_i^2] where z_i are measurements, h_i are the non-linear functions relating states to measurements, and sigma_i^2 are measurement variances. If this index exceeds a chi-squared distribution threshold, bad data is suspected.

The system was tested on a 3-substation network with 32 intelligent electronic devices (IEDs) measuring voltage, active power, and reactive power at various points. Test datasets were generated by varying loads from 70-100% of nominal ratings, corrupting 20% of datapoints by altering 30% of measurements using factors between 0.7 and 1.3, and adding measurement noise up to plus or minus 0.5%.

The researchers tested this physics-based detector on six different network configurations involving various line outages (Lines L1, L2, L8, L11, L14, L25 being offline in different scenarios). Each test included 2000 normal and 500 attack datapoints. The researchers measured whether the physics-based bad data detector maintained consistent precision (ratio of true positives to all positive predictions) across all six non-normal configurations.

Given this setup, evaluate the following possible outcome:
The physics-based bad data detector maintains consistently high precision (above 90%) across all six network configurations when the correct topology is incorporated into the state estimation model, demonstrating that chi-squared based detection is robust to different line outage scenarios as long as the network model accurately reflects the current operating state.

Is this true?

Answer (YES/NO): YES